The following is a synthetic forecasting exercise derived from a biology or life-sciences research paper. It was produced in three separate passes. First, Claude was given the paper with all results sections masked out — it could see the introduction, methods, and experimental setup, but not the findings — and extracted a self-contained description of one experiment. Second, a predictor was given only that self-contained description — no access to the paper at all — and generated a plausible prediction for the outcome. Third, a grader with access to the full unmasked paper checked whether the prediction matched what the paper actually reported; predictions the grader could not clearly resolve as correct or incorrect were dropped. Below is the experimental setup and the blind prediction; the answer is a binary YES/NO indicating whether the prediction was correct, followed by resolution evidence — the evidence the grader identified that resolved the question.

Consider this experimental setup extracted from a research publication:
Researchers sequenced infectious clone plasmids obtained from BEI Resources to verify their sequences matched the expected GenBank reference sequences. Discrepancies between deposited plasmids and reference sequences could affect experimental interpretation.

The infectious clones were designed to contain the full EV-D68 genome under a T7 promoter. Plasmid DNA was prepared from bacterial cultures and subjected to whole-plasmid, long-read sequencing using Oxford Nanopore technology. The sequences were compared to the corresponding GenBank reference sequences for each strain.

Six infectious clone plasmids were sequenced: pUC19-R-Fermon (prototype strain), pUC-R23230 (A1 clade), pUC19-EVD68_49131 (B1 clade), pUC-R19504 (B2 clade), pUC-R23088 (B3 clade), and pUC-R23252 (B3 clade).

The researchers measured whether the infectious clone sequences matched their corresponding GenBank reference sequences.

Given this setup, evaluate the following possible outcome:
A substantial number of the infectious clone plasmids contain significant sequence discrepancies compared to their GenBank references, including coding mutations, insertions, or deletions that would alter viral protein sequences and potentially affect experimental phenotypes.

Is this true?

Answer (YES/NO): NO